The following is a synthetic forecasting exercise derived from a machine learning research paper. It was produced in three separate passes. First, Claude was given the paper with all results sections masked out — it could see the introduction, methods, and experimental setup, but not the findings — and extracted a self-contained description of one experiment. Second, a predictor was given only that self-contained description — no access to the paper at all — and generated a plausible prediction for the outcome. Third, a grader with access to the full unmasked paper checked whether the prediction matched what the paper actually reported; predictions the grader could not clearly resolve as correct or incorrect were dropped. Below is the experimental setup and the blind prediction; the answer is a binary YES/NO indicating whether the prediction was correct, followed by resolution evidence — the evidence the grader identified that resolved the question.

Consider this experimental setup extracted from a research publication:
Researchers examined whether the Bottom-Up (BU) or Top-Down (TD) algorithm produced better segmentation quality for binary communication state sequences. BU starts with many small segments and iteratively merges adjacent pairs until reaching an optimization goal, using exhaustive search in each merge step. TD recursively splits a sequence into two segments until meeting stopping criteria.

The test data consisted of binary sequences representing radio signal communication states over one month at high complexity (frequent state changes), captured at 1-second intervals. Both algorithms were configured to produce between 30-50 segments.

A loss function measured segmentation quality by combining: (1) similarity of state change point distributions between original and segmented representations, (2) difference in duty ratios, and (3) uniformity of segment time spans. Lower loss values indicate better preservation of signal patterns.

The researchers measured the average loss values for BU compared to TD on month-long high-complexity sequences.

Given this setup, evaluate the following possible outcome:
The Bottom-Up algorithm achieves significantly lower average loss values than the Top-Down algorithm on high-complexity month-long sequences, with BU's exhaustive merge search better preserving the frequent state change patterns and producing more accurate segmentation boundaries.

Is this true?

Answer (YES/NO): NO